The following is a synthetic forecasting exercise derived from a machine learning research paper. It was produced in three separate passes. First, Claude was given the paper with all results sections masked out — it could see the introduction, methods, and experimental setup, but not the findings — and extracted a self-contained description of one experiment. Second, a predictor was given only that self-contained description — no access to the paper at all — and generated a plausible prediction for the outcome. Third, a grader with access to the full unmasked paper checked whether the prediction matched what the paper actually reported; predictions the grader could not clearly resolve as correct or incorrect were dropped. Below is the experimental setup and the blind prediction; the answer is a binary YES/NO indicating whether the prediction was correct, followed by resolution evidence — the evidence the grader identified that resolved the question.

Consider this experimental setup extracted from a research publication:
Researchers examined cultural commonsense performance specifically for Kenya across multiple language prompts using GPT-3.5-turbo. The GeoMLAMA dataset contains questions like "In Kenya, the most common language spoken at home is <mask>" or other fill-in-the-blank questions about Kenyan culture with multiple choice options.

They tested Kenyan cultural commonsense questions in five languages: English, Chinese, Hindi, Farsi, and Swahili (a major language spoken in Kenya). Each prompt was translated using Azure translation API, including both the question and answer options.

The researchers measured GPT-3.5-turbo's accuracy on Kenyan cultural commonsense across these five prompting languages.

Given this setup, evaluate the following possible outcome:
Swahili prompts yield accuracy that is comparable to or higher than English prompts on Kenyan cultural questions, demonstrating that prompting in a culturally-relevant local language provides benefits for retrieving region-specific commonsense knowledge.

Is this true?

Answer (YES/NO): NO